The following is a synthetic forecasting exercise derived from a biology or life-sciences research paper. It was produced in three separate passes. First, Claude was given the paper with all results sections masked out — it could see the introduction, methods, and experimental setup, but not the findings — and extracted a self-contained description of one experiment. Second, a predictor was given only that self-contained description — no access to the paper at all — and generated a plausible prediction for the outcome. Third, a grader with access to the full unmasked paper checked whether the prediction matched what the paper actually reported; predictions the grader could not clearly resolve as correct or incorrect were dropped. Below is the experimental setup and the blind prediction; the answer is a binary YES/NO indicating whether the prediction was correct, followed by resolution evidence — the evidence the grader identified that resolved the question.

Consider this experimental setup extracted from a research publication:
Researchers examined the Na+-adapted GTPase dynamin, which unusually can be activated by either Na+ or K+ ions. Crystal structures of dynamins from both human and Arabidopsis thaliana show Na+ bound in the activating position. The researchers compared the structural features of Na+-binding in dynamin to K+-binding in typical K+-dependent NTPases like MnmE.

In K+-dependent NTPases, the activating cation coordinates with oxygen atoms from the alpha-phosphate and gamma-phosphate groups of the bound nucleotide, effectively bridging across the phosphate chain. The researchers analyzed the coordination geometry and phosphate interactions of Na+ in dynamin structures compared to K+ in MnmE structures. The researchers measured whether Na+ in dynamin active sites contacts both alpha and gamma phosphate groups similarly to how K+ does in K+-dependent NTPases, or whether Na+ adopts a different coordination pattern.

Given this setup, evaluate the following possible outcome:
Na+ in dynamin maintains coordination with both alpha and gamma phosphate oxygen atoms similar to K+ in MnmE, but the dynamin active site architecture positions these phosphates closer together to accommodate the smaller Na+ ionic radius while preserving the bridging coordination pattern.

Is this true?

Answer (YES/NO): NO